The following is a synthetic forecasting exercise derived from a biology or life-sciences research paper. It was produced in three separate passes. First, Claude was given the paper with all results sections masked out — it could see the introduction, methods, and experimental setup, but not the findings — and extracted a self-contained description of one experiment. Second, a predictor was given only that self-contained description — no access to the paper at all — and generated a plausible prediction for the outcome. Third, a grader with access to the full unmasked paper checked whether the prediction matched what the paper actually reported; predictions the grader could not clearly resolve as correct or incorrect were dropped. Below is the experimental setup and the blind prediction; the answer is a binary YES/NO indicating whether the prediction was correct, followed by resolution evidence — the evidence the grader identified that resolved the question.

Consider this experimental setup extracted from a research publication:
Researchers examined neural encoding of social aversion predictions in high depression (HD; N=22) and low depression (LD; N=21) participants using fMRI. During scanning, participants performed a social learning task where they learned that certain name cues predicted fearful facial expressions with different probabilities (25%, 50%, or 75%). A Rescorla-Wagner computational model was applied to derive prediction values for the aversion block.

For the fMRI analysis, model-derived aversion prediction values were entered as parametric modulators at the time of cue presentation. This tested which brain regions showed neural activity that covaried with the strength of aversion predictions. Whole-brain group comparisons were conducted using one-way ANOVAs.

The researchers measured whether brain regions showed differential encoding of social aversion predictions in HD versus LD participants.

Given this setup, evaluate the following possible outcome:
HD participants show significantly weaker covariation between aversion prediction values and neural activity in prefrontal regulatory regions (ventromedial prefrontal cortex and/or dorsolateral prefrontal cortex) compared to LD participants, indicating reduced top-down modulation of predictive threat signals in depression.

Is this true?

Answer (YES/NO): NO